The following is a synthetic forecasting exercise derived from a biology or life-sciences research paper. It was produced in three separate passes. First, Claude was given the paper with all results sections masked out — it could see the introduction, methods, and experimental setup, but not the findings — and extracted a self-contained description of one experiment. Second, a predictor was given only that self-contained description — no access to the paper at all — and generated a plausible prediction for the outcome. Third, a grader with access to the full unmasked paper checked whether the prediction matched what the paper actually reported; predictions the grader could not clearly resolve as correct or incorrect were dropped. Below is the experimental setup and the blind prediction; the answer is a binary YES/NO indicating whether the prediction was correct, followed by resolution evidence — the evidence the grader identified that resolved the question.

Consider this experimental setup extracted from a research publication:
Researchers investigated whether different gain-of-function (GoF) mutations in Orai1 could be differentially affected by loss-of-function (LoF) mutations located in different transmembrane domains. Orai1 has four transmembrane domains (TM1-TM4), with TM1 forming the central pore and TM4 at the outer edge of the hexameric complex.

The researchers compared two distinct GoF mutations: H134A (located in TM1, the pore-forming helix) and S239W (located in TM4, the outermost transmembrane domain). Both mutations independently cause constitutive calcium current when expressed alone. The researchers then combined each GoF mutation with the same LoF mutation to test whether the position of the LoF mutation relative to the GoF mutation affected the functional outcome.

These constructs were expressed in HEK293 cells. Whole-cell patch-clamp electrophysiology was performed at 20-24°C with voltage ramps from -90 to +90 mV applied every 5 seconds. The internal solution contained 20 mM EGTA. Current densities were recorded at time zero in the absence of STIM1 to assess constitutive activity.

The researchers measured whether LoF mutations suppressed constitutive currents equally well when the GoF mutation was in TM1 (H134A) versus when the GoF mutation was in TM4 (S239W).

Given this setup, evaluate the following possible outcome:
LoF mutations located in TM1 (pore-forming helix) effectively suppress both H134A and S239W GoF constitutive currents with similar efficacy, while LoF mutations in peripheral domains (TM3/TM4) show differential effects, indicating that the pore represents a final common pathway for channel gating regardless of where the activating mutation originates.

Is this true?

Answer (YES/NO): NO